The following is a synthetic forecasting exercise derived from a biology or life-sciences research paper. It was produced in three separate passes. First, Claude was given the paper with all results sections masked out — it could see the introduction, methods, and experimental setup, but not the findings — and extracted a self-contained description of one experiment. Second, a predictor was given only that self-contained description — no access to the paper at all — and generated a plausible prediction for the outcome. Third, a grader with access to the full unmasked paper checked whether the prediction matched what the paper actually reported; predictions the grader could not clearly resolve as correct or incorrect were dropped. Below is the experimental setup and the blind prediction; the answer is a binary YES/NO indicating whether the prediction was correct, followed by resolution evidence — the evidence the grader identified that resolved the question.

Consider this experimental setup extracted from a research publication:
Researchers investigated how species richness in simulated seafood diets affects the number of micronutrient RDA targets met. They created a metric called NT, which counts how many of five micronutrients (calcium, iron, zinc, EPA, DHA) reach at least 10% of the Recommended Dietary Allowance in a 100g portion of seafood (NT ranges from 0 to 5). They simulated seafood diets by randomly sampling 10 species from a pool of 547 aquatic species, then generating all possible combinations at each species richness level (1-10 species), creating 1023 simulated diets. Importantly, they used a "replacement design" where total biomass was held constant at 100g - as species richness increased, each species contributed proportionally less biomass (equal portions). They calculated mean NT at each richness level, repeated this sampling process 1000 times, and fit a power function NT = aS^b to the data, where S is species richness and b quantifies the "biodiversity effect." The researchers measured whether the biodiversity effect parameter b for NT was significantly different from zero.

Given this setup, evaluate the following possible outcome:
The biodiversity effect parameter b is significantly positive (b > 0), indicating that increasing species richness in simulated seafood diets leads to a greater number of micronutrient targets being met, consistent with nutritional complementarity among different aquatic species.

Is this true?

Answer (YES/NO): YES